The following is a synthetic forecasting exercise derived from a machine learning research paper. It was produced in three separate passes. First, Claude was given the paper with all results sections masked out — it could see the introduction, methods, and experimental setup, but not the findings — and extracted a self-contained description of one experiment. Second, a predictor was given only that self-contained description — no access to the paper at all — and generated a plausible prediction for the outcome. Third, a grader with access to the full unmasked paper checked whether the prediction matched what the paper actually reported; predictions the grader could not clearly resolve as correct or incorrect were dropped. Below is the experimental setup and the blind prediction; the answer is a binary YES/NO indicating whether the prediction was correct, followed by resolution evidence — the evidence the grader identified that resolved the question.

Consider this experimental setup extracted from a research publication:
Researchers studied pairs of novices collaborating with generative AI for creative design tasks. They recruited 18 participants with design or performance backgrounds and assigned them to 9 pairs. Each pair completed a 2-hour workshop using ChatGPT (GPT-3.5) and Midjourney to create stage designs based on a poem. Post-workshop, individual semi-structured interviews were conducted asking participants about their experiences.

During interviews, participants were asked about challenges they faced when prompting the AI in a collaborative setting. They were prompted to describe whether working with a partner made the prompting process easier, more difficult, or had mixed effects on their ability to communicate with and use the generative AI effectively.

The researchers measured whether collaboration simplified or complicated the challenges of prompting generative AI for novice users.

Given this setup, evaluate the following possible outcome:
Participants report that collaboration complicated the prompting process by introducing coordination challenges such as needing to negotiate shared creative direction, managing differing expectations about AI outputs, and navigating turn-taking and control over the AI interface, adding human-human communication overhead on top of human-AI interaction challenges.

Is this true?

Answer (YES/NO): YES